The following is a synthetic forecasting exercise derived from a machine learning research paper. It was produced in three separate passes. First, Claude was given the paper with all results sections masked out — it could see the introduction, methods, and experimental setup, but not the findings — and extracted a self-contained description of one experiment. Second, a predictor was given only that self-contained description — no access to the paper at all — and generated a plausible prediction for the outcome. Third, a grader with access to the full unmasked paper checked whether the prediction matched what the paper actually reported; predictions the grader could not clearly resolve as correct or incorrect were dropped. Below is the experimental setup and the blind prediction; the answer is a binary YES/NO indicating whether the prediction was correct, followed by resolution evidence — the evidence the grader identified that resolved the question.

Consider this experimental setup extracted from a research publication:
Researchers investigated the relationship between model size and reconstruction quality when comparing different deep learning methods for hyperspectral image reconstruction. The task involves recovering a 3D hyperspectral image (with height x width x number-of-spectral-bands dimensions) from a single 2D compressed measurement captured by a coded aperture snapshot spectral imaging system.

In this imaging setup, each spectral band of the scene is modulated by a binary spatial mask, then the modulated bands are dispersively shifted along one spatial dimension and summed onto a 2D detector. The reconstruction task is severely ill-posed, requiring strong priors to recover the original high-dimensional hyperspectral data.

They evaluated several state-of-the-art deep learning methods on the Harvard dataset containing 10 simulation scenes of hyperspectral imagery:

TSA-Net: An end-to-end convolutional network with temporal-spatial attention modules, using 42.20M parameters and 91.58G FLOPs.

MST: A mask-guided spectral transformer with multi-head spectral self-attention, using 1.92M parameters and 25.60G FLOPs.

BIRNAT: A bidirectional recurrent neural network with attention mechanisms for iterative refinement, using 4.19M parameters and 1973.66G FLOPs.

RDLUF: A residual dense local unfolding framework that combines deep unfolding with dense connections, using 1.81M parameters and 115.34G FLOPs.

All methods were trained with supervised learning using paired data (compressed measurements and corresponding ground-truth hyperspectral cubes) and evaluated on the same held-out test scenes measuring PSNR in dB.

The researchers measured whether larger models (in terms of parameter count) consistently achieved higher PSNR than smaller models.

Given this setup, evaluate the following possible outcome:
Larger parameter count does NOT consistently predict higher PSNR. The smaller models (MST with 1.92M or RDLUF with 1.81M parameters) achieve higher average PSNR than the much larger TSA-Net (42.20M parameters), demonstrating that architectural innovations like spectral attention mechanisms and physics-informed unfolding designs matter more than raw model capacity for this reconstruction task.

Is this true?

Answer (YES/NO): YES